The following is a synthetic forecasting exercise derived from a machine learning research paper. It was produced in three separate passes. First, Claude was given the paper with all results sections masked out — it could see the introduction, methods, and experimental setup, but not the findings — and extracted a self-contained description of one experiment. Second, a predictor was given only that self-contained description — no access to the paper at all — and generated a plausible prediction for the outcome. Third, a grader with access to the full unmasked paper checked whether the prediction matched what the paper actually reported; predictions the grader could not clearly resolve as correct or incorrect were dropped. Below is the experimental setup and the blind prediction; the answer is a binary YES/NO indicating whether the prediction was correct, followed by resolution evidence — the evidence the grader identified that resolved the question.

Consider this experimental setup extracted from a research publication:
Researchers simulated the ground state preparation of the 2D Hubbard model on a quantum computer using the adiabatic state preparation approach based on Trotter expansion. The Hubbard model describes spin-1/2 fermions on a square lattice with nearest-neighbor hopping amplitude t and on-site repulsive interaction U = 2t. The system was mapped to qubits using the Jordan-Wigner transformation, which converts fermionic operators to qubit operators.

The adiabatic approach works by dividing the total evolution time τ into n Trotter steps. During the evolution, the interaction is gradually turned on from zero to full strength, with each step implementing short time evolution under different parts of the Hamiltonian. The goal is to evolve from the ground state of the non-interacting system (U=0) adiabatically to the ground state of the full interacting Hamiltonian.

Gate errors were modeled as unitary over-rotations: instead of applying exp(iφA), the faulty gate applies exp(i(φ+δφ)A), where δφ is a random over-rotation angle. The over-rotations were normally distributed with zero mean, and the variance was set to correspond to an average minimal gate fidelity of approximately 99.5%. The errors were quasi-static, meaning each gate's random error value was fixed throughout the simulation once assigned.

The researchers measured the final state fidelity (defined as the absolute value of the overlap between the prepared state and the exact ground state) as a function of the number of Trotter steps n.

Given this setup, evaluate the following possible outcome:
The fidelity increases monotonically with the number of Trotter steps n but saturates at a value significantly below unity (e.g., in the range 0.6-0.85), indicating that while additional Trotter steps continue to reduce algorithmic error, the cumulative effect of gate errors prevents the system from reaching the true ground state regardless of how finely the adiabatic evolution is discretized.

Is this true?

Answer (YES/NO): NO